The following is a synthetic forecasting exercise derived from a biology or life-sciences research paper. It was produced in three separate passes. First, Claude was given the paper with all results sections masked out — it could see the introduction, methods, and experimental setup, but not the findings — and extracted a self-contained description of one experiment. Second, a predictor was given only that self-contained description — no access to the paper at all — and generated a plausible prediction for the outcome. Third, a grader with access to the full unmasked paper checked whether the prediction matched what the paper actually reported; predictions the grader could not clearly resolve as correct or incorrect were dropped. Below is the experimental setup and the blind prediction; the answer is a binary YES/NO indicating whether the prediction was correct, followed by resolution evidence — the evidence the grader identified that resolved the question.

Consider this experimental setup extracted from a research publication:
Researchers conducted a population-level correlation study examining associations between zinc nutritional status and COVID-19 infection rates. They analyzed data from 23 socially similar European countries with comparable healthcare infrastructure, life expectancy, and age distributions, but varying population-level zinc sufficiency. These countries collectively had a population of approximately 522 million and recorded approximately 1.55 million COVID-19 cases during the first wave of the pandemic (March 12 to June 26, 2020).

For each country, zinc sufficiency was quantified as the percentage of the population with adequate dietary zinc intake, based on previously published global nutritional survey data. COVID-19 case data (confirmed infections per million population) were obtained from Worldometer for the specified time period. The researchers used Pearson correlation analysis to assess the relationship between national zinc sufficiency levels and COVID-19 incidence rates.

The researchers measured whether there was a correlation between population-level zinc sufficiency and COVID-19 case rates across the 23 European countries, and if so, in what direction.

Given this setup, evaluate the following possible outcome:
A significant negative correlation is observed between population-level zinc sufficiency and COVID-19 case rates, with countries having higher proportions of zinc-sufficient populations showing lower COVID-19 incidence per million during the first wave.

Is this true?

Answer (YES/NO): NO